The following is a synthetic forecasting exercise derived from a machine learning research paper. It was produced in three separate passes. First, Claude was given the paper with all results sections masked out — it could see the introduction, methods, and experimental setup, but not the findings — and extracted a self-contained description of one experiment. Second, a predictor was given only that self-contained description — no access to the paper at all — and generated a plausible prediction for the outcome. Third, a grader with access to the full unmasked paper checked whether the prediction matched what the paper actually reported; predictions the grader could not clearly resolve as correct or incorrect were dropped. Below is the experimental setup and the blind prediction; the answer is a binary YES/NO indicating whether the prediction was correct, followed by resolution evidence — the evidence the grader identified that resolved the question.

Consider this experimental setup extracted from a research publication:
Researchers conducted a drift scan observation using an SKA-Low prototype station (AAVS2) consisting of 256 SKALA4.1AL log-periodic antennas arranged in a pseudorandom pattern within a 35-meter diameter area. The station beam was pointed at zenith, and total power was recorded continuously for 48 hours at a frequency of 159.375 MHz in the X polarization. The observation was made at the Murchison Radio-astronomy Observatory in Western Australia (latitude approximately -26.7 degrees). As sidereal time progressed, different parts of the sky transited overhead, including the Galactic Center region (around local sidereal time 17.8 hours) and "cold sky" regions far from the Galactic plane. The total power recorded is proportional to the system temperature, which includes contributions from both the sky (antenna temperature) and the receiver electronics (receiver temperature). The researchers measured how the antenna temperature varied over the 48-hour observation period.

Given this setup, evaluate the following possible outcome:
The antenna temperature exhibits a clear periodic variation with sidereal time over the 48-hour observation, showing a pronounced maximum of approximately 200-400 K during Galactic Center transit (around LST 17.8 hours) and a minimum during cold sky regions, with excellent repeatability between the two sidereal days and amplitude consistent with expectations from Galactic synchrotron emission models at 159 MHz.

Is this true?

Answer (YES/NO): NO